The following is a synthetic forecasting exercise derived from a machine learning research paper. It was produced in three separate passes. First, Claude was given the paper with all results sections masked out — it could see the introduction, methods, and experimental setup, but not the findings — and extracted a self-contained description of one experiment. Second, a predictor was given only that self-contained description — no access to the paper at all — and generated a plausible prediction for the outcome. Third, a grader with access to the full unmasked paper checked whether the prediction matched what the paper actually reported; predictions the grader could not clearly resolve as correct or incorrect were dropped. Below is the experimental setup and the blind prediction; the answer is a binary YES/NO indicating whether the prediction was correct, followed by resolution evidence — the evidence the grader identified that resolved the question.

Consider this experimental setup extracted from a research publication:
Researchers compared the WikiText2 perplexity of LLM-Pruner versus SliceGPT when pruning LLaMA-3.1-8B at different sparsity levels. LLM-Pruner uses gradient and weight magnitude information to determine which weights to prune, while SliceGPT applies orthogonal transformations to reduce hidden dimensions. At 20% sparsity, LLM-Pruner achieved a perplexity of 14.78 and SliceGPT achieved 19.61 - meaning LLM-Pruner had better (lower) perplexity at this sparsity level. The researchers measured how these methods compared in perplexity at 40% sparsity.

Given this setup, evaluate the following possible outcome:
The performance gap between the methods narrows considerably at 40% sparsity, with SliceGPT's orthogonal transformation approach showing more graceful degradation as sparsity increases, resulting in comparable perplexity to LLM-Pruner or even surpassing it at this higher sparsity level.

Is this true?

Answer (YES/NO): YES